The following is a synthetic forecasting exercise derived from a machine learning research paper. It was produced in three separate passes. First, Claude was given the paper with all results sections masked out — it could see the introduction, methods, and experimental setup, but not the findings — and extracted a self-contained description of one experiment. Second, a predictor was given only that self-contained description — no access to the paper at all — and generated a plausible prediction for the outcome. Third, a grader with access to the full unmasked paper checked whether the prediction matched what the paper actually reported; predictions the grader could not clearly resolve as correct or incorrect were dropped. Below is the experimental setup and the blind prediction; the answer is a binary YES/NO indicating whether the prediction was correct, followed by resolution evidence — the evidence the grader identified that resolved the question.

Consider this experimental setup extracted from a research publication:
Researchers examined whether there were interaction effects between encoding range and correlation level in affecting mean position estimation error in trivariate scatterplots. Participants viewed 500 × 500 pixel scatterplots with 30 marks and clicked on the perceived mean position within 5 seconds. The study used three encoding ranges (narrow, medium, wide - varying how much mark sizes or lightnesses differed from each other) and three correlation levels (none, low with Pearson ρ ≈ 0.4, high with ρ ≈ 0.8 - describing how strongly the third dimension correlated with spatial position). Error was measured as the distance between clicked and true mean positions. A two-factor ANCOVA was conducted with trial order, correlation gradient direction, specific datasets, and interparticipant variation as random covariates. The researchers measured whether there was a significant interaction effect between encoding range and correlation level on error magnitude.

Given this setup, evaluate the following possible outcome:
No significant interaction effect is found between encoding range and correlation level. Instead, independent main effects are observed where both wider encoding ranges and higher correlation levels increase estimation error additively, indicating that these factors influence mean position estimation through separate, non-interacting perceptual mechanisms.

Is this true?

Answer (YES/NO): NO